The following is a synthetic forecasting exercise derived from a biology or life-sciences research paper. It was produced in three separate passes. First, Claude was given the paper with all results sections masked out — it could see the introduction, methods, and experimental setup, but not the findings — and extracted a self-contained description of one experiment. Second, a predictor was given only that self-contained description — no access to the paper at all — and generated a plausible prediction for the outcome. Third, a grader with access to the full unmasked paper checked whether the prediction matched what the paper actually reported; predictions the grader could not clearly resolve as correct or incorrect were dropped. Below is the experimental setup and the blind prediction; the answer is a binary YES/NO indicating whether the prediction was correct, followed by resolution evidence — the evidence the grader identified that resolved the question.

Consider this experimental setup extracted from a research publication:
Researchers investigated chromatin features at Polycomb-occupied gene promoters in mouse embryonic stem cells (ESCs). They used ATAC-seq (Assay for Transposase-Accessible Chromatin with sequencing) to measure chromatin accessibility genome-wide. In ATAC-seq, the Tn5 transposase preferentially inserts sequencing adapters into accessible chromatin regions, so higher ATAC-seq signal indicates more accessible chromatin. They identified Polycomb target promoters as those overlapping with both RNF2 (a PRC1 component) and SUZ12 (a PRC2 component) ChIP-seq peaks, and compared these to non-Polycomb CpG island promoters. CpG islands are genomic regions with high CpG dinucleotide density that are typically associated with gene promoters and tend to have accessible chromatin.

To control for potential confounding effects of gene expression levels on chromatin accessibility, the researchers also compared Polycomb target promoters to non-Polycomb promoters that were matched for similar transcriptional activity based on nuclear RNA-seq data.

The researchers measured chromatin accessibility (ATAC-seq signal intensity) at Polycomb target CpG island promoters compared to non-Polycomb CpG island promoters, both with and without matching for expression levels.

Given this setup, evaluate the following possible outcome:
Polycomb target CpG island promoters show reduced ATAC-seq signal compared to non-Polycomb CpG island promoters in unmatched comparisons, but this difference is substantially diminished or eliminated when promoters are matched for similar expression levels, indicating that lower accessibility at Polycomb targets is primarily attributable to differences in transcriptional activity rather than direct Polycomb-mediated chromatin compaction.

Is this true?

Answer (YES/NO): NO